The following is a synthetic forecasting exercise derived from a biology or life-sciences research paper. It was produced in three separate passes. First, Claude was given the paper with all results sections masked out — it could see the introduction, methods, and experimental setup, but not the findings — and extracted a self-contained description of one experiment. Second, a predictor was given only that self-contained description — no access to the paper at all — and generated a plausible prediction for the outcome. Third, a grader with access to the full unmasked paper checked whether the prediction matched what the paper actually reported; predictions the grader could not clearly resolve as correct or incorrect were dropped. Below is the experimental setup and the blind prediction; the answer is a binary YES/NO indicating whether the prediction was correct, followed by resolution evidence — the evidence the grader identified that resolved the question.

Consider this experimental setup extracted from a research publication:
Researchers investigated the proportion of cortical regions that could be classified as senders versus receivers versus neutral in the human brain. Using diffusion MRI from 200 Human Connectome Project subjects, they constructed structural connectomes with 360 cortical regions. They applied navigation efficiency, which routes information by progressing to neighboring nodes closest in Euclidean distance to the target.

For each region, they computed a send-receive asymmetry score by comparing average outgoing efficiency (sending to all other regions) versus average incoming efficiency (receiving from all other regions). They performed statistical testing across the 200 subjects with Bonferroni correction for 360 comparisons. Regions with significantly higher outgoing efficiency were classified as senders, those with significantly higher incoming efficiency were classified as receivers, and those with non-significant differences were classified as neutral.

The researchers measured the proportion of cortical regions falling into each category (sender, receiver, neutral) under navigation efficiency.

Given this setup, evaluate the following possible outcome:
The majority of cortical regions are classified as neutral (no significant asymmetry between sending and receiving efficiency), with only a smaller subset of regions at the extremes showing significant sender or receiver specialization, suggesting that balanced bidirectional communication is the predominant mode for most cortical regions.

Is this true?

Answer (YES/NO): NO